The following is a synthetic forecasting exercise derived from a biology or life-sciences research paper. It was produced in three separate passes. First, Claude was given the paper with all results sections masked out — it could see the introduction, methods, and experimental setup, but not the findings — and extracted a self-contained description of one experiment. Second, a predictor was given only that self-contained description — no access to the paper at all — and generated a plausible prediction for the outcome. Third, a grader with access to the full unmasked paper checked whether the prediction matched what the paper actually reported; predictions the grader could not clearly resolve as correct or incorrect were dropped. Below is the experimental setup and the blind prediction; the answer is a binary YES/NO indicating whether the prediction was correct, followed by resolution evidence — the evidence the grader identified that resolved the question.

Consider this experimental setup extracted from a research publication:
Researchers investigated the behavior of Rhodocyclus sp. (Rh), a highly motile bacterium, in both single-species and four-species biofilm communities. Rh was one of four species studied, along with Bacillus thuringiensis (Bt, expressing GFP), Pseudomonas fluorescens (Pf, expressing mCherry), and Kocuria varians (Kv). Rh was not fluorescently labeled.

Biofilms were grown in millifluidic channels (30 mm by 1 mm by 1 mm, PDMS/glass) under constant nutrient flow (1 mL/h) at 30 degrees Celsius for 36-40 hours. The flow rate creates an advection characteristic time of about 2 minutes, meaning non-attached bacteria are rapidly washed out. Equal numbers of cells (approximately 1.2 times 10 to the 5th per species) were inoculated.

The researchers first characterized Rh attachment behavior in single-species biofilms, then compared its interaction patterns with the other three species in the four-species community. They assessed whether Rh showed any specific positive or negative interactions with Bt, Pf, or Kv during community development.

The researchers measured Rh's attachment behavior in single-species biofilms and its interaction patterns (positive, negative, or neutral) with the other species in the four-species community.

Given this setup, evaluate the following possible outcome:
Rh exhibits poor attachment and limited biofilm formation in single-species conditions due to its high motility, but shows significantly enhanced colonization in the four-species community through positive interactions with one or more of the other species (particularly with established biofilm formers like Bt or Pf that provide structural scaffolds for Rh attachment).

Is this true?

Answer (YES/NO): NO